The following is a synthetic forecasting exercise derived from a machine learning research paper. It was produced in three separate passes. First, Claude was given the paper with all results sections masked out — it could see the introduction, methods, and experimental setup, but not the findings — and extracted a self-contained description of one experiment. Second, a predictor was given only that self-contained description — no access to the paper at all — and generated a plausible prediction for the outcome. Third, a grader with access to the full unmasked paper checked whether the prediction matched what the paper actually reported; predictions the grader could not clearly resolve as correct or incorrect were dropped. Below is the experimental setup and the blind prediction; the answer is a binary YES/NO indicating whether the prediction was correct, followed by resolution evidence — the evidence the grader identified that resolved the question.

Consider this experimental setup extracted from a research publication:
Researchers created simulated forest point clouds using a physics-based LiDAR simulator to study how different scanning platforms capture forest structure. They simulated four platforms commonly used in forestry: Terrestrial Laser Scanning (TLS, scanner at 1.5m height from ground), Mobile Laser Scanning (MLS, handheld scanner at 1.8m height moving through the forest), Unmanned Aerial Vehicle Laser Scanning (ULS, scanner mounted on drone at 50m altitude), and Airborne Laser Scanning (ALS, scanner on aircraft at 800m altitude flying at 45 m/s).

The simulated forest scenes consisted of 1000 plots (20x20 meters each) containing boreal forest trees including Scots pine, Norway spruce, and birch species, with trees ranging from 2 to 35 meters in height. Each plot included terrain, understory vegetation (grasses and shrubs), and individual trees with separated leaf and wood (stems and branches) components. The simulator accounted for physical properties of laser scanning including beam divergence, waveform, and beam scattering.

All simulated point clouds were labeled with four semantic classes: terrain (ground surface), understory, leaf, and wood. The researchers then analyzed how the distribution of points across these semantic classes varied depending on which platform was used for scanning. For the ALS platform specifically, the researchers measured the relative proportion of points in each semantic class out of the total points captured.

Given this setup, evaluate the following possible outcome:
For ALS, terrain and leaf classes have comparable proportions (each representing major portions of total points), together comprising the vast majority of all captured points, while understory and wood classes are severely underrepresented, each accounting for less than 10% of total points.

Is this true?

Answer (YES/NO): NO